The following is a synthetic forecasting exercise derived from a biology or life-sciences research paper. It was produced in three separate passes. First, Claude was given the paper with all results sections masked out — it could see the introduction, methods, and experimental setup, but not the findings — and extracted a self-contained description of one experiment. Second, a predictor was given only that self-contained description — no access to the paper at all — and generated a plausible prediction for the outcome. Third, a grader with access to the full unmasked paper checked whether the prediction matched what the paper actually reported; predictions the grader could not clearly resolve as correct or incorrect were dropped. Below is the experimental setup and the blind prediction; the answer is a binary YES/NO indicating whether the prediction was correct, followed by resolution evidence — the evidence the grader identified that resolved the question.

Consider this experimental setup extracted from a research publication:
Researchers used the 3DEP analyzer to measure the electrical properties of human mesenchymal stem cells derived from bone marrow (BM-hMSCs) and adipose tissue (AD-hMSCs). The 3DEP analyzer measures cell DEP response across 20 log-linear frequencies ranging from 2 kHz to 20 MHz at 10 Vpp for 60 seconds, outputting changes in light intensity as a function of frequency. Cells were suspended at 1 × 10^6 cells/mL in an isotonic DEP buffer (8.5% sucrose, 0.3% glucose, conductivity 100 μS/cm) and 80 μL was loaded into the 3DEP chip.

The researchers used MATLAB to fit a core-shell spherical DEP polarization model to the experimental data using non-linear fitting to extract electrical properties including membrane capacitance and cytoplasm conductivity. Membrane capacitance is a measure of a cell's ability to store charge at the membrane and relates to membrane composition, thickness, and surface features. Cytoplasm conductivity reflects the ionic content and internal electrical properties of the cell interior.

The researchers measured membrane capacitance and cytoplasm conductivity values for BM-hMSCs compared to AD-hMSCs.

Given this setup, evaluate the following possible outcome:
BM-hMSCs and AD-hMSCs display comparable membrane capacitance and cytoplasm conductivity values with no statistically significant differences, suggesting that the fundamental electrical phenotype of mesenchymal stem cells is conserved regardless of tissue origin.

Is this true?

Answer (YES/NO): NO